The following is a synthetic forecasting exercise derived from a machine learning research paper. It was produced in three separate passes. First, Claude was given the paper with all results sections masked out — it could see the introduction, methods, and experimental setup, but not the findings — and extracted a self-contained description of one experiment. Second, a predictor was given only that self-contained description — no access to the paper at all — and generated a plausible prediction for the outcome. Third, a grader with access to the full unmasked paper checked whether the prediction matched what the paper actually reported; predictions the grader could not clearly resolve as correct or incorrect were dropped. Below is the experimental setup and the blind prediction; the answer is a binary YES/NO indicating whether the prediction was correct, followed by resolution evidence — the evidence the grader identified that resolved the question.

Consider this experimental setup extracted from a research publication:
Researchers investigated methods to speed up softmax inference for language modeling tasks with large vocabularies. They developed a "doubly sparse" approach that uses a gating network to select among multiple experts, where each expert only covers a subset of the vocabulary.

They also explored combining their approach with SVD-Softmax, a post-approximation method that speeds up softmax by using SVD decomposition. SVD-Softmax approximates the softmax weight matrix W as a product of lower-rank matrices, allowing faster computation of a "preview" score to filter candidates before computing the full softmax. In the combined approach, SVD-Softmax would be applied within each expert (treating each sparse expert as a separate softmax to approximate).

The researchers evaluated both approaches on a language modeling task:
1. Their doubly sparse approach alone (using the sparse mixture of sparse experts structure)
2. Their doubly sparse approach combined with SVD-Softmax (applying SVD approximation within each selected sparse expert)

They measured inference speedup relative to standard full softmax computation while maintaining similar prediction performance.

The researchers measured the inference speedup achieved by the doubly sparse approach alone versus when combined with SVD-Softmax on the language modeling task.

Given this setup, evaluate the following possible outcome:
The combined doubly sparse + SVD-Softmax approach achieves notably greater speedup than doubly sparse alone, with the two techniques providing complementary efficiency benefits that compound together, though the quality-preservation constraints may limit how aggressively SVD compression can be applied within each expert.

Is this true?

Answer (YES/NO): YES